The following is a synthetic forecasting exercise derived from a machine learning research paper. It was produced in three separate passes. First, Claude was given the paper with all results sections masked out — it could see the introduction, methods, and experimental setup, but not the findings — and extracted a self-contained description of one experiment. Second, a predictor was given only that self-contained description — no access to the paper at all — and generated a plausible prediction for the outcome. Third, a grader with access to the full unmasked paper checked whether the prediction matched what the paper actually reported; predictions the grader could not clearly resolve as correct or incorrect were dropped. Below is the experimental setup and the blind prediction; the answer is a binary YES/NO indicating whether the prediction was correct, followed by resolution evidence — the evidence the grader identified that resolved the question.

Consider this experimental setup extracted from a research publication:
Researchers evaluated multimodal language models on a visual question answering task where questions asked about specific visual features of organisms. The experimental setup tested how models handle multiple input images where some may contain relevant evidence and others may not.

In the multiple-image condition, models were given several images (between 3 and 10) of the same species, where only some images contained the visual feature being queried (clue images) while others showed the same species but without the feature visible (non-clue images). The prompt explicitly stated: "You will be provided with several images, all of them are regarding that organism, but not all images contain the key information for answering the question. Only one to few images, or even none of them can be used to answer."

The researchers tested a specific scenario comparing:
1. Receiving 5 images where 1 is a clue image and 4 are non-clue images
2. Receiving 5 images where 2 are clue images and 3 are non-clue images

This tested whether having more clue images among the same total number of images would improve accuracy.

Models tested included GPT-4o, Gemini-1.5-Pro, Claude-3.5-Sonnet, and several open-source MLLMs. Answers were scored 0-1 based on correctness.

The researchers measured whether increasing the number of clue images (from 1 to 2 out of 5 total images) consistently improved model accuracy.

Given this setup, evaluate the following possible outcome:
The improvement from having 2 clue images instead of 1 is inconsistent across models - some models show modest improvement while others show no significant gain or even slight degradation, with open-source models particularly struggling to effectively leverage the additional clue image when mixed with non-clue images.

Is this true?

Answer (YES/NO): NO